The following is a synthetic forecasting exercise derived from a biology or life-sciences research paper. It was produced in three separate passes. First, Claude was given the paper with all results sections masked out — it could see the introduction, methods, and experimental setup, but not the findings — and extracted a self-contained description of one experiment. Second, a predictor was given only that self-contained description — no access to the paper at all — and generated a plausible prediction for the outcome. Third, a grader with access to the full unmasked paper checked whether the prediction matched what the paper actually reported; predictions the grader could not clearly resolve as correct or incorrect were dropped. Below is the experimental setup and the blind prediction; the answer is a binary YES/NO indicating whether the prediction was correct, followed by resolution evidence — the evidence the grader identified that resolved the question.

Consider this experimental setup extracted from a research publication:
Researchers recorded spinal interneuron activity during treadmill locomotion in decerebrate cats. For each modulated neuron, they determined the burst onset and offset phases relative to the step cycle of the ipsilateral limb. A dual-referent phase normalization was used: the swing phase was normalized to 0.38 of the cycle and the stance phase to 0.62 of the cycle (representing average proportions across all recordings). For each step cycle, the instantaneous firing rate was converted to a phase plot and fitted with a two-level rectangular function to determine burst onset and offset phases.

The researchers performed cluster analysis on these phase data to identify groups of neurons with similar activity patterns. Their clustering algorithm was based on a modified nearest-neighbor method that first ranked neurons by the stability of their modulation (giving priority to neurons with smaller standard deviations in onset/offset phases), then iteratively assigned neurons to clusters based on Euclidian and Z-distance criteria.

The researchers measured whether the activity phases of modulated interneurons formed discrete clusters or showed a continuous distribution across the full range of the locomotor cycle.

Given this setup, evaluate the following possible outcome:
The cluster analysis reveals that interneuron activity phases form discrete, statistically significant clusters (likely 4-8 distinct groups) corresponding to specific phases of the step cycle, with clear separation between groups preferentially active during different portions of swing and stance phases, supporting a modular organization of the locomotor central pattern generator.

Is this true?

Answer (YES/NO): NO